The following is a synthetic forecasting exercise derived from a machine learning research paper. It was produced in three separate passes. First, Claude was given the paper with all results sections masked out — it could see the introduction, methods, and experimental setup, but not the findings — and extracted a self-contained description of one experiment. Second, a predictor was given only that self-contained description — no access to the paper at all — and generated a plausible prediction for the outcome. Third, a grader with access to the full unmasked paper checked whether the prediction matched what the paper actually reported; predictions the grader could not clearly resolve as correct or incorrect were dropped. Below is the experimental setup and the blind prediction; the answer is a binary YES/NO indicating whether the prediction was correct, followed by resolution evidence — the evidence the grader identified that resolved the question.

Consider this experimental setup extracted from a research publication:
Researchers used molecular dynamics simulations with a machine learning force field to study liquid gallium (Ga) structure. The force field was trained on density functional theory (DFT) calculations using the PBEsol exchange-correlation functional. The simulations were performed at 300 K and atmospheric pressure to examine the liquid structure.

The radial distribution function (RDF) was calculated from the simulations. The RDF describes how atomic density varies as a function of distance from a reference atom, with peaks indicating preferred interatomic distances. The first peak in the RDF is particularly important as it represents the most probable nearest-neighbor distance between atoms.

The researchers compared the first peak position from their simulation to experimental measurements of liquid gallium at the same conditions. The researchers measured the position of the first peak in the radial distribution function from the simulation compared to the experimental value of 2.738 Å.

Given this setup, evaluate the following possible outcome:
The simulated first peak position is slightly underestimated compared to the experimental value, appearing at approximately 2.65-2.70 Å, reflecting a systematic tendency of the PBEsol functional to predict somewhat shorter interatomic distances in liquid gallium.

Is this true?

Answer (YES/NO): NO